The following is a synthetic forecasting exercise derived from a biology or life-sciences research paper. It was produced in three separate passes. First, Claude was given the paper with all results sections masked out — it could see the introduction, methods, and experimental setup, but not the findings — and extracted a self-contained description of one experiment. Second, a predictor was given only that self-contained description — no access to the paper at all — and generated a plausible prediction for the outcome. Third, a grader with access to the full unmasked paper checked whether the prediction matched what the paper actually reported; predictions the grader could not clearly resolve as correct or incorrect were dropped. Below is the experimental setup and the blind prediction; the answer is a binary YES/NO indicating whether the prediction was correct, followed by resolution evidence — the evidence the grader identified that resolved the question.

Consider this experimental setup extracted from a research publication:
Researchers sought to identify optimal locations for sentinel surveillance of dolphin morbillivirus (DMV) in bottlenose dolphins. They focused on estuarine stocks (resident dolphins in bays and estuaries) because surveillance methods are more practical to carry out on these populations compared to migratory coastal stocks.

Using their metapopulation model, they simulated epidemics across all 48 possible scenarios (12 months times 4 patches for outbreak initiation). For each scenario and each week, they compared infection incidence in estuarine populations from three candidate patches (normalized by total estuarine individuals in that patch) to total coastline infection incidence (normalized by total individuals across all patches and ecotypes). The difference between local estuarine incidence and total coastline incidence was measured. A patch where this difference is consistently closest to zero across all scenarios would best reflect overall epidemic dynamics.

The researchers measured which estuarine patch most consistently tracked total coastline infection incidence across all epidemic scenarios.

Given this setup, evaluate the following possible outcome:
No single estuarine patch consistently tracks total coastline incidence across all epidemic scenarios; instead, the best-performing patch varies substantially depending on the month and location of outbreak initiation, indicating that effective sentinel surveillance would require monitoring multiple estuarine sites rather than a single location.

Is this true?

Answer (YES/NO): NO